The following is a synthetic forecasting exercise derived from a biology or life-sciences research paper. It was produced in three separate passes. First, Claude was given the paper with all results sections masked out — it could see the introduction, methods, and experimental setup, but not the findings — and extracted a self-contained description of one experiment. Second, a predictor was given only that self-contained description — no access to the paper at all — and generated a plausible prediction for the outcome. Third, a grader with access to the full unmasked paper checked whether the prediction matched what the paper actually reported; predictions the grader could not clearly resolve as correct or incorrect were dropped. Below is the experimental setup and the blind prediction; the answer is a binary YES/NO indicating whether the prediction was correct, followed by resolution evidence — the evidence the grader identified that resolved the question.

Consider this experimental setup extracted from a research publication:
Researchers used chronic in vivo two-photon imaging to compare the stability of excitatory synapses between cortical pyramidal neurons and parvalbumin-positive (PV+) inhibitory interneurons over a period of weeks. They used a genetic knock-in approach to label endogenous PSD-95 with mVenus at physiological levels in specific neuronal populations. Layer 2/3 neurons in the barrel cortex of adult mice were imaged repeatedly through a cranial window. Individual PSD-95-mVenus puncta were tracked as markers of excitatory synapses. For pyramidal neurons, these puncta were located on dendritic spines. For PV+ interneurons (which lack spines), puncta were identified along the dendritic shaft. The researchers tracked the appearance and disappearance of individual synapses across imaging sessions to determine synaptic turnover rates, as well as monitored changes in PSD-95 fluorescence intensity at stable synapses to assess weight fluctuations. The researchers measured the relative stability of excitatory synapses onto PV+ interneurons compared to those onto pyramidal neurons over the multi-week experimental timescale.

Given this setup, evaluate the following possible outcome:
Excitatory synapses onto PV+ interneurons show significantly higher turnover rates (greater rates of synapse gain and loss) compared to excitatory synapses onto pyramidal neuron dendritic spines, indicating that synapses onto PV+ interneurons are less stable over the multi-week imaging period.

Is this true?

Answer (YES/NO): NO